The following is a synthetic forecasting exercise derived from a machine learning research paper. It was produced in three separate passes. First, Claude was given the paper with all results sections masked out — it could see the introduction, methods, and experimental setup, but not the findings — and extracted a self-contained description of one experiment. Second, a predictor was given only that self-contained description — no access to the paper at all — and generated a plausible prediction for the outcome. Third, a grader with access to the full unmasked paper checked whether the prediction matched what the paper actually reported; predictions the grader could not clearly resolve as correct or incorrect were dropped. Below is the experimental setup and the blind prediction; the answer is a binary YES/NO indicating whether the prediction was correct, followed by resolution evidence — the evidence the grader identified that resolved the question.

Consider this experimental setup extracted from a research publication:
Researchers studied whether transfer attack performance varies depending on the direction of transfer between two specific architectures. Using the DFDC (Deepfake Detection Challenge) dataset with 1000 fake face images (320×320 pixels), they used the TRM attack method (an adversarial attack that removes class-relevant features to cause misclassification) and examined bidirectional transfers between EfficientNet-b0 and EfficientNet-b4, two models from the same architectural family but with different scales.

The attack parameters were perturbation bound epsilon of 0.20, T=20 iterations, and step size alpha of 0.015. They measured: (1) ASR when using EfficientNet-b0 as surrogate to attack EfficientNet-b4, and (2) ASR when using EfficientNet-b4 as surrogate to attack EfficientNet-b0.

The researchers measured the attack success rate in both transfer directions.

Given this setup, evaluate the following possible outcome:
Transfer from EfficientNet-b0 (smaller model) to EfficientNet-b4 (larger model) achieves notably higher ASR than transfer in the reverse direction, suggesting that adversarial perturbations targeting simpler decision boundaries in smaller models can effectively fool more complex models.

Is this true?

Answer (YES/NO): YES